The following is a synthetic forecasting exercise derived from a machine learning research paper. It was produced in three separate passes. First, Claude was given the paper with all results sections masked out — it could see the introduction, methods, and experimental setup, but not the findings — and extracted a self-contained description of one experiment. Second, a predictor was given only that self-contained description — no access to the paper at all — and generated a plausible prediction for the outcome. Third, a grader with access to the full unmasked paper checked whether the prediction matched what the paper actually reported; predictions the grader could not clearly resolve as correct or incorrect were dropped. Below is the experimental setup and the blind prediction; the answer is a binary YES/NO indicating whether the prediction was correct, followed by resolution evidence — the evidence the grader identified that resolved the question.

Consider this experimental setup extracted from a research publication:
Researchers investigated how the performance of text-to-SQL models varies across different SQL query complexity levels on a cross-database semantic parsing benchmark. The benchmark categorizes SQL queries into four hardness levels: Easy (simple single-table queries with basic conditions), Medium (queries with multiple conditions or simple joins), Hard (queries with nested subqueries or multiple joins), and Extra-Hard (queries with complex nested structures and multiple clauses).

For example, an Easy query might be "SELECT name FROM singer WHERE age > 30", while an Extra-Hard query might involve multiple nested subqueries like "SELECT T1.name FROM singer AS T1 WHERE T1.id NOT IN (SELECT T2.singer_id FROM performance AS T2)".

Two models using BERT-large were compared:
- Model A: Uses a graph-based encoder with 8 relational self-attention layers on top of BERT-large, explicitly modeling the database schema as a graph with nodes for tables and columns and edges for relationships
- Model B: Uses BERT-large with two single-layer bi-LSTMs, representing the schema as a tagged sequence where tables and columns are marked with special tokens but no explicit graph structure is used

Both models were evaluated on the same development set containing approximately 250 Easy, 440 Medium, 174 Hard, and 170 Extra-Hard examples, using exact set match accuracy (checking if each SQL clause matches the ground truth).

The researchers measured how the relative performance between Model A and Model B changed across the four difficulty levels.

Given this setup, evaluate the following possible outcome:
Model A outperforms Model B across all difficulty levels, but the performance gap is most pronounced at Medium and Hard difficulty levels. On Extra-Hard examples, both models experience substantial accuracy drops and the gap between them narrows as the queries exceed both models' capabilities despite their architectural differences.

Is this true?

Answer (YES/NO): NO